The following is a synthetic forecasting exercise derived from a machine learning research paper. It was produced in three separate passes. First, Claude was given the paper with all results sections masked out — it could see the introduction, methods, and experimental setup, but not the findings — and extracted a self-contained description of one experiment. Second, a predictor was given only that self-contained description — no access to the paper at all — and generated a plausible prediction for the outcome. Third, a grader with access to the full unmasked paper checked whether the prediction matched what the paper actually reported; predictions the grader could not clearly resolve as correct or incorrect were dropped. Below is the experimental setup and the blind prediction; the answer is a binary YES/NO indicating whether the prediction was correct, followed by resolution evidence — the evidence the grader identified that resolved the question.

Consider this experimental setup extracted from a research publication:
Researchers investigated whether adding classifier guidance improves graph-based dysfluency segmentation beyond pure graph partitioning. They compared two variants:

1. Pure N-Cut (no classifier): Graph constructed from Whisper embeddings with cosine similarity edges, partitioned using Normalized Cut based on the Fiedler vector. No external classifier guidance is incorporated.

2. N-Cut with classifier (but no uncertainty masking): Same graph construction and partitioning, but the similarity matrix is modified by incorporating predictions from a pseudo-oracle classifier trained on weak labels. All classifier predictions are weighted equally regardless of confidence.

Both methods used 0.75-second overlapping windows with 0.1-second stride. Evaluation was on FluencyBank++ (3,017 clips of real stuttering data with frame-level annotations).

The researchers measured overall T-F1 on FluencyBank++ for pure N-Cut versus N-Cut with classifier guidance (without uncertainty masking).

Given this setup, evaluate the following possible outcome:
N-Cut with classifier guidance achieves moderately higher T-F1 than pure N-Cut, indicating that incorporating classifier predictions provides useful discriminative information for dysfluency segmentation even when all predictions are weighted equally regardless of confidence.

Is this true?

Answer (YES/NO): NO